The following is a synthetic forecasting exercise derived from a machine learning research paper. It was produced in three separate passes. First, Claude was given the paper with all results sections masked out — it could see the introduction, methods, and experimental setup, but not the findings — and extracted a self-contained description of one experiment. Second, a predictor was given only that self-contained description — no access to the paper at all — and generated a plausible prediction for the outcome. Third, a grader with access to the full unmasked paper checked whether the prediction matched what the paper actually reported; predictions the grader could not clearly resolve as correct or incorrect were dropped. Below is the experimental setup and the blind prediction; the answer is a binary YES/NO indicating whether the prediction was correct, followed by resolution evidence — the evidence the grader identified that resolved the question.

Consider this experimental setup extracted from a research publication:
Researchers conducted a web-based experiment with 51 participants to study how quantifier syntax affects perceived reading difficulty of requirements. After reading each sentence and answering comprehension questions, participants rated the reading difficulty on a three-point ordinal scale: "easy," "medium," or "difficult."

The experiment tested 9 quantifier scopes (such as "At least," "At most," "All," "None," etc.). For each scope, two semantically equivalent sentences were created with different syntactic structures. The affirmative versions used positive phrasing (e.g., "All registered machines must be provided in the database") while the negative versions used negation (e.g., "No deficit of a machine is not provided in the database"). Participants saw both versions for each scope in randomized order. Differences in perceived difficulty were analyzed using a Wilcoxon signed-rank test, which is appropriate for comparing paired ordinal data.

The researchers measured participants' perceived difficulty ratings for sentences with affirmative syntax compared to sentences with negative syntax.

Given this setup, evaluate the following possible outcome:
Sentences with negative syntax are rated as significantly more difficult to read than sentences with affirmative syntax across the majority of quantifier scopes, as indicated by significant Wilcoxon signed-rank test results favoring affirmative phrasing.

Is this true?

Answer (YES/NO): YES